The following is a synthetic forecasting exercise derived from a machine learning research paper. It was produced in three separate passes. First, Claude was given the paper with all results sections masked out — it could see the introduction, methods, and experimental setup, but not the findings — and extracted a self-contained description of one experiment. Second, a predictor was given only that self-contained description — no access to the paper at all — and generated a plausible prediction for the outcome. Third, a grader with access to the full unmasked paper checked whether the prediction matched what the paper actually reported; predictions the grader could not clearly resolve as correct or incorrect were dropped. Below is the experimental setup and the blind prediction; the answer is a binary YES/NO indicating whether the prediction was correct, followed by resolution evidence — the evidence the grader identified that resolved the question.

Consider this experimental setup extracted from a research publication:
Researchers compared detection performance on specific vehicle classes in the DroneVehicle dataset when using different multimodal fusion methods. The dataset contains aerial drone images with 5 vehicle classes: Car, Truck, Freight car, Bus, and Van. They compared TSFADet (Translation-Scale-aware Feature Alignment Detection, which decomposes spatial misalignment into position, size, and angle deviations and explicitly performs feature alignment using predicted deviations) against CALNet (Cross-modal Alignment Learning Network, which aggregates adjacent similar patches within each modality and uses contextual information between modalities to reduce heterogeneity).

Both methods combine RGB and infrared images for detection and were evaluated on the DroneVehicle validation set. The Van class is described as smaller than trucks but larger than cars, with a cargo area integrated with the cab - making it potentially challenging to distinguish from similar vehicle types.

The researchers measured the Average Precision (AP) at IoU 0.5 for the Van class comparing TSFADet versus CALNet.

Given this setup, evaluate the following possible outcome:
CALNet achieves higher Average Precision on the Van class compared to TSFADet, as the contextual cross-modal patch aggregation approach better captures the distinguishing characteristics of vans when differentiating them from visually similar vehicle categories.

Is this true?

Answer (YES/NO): YES